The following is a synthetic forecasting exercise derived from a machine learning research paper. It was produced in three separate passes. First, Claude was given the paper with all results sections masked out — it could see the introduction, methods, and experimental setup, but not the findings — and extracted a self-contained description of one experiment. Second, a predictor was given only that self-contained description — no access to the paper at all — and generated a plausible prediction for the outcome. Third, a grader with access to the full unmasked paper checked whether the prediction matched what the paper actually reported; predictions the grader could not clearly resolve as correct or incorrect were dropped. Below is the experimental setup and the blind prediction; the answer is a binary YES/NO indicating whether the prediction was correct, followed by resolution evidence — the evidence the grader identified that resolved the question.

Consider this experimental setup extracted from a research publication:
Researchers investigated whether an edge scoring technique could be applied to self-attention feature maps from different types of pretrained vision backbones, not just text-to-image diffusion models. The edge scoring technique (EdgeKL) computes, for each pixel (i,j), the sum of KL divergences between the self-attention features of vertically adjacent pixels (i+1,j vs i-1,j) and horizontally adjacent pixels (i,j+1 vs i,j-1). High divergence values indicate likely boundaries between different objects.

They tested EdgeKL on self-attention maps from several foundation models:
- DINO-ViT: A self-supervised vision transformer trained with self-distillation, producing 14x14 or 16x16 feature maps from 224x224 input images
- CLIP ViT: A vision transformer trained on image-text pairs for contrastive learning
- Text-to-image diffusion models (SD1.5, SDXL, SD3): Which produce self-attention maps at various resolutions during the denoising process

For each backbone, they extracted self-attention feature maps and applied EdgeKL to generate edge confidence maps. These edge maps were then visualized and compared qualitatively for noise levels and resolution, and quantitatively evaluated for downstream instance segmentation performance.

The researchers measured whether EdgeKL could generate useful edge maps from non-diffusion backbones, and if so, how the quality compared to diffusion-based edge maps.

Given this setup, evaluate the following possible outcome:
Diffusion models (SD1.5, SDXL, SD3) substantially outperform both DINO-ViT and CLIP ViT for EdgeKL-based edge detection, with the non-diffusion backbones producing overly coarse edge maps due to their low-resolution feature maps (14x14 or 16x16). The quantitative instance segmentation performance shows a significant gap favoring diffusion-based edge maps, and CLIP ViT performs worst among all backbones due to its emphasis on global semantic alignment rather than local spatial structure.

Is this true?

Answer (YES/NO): NO